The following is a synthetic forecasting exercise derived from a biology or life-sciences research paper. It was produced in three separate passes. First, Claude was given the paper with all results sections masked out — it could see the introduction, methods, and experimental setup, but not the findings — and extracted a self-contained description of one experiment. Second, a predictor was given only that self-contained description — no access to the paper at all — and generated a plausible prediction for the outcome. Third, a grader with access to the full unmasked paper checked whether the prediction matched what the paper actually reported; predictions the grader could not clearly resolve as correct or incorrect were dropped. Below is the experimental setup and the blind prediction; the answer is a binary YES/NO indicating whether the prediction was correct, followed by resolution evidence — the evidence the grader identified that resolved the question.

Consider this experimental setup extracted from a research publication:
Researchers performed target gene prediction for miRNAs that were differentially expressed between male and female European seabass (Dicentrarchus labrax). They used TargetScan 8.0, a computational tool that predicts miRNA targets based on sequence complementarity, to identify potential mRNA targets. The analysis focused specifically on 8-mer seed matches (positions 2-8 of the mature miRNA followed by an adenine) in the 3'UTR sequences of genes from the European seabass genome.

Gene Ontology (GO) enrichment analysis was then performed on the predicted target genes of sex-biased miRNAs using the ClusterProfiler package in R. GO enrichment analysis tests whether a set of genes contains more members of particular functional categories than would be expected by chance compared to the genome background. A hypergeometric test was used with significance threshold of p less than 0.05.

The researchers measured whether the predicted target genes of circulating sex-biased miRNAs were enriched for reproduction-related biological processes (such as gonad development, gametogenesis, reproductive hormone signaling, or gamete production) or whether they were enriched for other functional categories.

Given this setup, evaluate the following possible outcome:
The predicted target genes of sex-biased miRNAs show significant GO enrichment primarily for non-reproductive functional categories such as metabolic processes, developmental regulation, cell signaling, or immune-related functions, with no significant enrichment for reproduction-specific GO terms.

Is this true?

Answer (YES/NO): NO